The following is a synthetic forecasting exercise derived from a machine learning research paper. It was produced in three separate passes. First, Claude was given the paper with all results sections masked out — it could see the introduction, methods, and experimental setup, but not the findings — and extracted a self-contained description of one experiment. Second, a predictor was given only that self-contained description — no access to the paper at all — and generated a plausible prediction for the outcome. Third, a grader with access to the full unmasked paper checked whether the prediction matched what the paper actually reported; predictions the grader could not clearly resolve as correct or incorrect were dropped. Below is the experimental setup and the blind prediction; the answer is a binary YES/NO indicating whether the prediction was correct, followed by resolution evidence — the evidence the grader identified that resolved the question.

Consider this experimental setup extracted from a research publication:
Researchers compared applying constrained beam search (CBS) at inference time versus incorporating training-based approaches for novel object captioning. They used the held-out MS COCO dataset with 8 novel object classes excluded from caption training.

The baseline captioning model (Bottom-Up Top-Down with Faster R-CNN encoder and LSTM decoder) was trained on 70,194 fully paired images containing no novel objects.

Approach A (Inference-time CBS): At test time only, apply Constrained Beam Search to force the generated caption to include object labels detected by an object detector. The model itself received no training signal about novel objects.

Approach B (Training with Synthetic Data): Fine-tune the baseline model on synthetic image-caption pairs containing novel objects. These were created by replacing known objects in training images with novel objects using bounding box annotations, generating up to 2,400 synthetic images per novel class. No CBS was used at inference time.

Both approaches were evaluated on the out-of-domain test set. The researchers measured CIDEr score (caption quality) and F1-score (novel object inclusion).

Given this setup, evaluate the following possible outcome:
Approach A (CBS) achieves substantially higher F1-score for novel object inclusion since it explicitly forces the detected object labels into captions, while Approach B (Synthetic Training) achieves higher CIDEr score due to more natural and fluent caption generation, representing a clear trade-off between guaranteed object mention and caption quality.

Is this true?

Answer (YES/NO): NO